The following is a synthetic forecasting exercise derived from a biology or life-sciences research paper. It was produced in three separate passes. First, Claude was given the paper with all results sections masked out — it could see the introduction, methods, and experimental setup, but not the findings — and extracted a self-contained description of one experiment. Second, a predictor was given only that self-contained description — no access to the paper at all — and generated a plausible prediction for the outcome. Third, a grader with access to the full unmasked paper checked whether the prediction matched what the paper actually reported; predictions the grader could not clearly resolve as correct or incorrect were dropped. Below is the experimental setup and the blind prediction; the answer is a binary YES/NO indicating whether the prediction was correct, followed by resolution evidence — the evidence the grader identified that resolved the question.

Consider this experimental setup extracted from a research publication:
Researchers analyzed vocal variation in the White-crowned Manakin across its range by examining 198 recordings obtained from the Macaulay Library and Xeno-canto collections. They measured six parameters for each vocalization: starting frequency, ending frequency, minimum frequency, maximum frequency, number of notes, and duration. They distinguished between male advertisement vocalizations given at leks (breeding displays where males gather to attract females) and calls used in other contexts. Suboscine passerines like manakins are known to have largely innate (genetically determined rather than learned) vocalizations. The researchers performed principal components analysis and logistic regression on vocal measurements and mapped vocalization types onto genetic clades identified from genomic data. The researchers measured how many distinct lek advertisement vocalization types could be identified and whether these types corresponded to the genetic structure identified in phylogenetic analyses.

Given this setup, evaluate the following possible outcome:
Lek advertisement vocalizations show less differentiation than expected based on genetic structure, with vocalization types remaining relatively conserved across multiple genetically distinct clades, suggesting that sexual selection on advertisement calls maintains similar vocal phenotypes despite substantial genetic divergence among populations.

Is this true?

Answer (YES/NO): NO